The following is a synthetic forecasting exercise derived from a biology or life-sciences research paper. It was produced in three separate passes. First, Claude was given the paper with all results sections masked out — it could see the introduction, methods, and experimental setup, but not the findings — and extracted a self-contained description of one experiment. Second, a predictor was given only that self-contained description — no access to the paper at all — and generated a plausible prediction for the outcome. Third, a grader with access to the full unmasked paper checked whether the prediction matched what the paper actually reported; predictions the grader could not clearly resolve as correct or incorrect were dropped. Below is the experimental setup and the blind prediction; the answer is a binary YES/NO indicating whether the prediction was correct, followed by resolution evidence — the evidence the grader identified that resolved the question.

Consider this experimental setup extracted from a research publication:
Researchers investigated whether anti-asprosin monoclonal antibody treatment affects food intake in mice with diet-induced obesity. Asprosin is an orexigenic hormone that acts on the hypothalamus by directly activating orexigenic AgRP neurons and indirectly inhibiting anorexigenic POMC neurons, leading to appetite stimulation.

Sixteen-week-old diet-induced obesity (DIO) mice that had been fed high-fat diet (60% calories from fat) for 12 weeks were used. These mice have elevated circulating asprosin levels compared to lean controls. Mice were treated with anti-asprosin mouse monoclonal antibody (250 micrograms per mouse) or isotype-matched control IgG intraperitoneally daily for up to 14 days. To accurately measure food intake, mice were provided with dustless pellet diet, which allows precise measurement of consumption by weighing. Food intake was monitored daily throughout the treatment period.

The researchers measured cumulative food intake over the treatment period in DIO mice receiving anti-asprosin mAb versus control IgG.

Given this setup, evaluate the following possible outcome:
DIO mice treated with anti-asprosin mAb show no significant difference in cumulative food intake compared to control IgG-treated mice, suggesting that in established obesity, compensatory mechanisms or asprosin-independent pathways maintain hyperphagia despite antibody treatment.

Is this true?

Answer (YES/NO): NO